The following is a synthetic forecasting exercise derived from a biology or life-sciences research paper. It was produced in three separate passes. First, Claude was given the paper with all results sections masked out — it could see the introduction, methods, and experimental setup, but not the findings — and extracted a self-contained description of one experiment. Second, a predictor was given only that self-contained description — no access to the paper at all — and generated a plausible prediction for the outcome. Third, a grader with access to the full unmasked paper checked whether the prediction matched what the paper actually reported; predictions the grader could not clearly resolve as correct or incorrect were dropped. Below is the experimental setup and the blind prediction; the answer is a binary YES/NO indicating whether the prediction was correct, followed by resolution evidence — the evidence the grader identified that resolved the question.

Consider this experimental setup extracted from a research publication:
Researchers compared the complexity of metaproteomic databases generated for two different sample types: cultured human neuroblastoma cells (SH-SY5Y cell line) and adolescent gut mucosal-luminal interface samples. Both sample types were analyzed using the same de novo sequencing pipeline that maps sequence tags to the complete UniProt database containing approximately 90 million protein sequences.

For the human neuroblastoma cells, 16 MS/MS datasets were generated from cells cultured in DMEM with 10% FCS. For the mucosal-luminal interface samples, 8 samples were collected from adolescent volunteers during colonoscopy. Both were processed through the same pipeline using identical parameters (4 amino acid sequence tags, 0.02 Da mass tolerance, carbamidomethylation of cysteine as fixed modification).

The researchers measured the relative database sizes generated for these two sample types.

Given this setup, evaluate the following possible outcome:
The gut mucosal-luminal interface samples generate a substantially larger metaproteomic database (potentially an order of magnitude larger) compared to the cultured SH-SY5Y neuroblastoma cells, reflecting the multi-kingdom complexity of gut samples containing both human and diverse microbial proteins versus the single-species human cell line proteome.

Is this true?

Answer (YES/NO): NO